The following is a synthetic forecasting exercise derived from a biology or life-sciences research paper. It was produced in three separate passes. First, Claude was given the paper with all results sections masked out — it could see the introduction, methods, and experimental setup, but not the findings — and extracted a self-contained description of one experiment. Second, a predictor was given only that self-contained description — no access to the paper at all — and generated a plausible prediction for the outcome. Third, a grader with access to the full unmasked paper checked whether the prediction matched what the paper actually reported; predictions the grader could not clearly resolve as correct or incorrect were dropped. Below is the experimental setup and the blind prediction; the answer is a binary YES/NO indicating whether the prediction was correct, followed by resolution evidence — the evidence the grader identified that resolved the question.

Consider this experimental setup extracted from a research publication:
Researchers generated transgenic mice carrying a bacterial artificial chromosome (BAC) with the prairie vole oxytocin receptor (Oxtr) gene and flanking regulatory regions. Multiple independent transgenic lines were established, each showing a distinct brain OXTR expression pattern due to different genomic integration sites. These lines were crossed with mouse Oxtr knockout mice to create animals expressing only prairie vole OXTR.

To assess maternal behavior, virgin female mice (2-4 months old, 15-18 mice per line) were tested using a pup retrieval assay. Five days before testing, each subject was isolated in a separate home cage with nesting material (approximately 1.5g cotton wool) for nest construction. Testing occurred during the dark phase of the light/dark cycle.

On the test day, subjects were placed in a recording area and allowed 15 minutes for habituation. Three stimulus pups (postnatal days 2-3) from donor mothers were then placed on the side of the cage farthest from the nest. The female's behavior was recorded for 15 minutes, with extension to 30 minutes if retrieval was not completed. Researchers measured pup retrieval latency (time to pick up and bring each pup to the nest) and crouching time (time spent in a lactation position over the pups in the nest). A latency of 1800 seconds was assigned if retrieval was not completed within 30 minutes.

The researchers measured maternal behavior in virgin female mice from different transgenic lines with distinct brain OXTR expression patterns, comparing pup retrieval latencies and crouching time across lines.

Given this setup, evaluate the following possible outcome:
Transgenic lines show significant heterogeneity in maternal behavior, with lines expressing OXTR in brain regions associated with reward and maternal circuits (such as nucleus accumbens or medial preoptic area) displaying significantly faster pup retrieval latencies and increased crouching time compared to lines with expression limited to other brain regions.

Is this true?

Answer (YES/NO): NO